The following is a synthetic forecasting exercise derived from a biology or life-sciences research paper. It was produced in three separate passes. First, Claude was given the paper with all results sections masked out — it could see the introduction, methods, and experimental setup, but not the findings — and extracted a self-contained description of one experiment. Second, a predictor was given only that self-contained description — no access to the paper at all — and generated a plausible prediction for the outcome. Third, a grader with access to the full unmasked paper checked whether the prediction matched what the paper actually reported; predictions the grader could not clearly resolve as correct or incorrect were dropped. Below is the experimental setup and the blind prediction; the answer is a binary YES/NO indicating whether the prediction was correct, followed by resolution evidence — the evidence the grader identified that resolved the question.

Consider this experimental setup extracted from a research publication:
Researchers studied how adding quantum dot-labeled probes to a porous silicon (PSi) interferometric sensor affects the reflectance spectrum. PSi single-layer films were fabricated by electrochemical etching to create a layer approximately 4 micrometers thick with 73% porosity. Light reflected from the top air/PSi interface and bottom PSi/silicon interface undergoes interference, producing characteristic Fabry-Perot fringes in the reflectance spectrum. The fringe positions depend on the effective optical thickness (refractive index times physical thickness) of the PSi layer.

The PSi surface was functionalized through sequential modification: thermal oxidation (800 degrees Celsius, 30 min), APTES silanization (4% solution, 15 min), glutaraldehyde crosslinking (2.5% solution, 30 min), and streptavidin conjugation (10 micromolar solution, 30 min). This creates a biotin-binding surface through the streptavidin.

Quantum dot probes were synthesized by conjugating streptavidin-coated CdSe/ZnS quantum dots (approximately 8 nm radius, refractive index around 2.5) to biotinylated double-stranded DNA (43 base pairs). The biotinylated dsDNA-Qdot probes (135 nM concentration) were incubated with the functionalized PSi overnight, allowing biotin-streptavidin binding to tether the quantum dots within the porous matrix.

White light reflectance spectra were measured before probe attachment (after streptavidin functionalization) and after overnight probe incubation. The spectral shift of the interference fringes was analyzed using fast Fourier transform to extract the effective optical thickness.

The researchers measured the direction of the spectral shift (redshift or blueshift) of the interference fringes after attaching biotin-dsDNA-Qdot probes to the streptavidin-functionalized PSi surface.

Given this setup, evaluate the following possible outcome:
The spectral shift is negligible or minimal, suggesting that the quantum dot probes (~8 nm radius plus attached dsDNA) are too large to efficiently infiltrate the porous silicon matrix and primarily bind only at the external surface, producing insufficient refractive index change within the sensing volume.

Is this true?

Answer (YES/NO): NO